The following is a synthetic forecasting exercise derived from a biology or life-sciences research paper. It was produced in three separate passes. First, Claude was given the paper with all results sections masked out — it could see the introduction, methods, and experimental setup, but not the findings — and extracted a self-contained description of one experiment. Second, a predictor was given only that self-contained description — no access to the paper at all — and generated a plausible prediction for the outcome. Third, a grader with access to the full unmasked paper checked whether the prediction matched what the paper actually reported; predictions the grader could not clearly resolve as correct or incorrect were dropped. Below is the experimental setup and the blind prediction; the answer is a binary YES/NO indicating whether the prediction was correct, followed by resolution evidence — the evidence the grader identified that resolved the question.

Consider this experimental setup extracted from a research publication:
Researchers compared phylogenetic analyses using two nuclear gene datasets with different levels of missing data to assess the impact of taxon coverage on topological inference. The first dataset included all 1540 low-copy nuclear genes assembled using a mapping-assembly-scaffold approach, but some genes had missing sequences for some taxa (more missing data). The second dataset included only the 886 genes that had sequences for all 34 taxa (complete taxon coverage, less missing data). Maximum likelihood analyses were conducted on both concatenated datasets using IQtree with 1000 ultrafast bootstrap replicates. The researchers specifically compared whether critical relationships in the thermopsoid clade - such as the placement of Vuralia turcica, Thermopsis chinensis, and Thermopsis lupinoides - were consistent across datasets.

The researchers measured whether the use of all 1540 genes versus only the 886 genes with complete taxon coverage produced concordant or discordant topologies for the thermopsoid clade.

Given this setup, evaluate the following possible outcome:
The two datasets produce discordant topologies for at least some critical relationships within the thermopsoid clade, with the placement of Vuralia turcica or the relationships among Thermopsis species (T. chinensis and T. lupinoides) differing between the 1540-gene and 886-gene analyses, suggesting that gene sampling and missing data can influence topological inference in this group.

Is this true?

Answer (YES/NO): NO